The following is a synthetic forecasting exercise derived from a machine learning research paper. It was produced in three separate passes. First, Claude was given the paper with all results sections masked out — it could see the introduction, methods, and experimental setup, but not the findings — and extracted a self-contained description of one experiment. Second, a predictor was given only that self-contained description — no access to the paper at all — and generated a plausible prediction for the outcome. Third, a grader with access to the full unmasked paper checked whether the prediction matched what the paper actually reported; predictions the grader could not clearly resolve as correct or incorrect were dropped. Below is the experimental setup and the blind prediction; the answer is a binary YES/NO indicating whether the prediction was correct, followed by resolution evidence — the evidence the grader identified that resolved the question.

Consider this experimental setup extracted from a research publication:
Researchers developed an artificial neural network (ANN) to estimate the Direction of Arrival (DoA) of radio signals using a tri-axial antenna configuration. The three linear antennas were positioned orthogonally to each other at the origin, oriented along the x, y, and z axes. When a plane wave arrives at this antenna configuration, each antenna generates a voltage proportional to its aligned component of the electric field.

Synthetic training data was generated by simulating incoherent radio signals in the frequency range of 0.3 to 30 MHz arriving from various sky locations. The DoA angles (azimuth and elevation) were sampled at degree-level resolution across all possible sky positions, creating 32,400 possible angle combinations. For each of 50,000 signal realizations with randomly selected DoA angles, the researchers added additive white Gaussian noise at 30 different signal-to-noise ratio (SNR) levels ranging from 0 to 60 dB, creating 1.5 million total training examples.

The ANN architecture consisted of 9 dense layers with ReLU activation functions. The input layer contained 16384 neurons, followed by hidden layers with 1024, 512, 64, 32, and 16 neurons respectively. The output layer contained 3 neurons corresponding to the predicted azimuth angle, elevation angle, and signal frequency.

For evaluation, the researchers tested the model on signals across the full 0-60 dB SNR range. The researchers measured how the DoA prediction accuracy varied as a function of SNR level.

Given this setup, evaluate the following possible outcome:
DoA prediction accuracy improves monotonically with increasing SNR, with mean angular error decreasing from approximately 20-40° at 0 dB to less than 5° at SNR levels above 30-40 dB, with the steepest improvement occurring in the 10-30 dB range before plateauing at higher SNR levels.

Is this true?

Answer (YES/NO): NO